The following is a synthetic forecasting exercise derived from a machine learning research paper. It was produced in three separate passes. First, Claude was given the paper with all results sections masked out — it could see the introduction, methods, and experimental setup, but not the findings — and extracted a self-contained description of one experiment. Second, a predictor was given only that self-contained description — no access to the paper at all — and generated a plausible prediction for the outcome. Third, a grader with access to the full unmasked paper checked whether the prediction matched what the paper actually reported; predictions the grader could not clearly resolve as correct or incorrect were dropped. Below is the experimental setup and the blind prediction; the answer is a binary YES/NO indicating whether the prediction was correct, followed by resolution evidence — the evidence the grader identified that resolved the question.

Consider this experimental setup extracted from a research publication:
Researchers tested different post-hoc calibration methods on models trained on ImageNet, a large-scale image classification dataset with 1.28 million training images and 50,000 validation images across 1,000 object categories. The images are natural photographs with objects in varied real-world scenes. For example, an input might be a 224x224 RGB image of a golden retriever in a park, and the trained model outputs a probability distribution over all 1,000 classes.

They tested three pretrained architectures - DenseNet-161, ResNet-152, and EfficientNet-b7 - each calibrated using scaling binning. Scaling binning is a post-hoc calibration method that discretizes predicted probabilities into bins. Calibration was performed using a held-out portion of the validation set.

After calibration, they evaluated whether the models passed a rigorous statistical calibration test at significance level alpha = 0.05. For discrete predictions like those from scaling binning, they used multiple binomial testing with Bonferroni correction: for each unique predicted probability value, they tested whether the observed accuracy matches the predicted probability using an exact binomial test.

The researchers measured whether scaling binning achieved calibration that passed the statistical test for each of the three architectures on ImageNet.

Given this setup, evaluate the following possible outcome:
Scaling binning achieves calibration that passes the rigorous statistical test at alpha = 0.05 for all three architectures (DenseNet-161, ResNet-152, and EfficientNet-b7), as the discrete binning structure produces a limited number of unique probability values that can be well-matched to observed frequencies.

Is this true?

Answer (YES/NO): NO